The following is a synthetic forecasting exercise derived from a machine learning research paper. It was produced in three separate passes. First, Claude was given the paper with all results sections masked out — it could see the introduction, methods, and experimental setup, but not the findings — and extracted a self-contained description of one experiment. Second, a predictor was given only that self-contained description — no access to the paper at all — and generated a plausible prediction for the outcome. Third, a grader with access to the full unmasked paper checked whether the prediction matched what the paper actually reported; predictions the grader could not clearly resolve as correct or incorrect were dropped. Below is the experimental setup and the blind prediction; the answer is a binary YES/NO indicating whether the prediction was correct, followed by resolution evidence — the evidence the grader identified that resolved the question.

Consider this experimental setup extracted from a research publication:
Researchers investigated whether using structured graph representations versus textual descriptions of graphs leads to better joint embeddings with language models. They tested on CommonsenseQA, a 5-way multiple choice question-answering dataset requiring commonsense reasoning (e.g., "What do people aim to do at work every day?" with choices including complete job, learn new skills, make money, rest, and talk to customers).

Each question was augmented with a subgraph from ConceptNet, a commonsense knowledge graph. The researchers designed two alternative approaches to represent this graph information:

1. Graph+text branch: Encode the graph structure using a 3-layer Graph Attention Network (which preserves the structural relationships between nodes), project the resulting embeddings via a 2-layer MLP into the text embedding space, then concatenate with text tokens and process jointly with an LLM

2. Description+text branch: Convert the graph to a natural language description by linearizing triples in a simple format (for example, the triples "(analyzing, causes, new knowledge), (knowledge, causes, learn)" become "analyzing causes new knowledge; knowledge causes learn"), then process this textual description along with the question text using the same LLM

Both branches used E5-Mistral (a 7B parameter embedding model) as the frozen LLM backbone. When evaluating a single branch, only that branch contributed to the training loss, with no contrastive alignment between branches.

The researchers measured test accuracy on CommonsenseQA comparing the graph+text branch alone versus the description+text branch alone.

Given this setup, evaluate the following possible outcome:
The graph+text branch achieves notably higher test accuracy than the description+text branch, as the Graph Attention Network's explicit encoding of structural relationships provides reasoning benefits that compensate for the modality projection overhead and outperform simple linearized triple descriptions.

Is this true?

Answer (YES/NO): NO